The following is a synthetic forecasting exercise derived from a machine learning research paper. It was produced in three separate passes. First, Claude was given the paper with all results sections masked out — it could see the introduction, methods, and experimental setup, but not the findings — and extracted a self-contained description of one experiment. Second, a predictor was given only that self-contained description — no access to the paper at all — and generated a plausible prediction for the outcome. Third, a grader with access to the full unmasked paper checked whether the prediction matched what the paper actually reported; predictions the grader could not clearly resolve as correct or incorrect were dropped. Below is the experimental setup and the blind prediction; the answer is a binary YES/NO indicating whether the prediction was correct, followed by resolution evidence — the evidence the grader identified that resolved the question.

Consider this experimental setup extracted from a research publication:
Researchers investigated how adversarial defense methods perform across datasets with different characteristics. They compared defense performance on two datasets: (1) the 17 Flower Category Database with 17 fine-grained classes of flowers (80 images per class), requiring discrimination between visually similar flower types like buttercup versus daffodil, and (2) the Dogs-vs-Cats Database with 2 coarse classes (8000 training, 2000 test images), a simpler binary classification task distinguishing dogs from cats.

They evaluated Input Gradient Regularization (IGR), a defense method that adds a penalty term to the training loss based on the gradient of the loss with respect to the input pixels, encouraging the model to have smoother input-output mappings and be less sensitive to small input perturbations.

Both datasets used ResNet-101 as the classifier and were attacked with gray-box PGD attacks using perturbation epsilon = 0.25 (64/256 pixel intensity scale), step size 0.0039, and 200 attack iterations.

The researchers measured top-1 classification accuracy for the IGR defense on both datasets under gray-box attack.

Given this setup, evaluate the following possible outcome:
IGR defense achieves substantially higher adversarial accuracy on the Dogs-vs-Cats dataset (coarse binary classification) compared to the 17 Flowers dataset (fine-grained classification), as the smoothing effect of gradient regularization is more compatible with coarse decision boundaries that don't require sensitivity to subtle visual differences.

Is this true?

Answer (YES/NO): YES